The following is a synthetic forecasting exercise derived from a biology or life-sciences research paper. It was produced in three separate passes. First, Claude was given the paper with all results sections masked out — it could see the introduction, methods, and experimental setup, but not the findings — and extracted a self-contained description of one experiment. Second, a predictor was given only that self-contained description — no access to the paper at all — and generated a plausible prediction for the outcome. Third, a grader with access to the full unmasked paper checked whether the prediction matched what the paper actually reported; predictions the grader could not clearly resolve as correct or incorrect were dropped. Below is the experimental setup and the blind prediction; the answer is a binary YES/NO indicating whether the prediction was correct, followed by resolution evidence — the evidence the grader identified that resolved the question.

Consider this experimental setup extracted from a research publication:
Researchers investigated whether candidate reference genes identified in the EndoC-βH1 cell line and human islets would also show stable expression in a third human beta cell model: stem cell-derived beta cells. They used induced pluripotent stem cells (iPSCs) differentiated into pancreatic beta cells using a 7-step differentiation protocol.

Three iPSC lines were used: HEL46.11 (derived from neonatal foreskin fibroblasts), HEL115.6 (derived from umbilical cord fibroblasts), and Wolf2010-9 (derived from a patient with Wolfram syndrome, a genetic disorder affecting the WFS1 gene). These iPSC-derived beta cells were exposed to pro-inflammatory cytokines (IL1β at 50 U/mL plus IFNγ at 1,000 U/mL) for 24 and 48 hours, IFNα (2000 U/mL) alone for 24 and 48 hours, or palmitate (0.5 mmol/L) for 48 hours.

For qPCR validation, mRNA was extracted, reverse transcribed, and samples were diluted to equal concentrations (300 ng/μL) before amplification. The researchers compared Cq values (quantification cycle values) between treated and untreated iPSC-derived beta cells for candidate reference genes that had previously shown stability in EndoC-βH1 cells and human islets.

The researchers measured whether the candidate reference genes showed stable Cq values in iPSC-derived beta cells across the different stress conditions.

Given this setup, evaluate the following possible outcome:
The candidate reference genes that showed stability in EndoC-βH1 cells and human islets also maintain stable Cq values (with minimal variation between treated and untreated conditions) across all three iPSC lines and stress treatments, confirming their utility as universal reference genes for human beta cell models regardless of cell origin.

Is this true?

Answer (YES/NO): YES